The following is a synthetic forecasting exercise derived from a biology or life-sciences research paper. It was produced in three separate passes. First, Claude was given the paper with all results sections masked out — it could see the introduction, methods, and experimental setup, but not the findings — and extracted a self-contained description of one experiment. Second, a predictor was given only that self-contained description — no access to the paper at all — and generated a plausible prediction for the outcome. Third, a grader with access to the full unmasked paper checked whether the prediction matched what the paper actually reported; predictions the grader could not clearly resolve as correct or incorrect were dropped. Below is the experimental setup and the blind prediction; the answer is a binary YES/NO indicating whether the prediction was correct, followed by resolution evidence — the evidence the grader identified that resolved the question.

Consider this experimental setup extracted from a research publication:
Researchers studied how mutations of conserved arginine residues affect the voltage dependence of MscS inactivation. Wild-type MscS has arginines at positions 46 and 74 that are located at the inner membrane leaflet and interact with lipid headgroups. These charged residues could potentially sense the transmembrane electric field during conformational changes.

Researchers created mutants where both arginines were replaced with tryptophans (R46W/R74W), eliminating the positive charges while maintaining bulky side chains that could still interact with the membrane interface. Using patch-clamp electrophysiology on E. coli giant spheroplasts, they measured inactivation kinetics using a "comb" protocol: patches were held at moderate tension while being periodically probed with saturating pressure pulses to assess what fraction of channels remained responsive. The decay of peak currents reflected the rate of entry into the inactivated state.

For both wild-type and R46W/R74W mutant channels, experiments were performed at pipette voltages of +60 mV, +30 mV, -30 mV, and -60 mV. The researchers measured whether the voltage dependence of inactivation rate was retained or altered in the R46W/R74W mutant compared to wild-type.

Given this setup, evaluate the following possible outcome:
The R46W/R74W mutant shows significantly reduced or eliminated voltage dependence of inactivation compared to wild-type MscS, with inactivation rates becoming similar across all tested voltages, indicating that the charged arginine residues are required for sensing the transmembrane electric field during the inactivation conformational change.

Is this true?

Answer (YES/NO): YES